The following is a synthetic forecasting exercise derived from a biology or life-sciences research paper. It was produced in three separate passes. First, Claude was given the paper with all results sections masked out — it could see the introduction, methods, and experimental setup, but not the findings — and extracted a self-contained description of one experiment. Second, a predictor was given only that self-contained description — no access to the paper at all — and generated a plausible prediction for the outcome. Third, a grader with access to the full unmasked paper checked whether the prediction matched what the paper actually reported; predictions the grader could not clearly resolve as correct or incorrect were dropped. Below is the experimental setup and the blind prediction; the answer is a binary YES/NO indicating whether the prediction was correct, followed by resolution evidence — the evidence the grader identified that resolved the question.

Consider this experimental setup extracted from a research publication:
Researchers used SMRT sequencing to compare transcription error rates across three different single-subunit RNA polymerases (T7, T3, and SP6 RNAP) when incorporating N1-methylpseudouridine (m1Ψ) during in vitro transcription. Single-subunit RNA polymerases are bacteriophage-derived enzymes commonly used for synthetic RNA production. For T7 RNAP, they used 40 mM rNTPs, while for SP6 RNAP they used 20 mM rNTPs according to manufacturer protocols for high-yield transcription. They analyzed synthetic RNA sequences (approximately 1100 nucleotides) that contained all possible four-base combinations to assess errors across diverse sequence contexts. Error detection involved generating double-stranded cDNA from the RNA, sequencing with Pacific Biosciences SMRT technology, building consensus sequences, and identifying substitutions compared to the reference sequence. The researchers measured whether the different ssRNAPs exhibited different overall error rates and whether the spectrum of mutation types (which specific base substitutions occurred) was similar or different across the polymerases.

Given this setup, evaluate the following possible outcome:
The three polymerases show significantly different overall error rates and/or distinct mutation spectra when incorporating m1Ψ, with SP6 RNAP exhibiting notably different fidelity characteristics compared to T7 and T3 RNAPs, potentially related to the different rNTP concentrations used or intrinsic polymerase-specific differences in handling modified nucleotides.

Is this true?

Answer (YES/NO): YES